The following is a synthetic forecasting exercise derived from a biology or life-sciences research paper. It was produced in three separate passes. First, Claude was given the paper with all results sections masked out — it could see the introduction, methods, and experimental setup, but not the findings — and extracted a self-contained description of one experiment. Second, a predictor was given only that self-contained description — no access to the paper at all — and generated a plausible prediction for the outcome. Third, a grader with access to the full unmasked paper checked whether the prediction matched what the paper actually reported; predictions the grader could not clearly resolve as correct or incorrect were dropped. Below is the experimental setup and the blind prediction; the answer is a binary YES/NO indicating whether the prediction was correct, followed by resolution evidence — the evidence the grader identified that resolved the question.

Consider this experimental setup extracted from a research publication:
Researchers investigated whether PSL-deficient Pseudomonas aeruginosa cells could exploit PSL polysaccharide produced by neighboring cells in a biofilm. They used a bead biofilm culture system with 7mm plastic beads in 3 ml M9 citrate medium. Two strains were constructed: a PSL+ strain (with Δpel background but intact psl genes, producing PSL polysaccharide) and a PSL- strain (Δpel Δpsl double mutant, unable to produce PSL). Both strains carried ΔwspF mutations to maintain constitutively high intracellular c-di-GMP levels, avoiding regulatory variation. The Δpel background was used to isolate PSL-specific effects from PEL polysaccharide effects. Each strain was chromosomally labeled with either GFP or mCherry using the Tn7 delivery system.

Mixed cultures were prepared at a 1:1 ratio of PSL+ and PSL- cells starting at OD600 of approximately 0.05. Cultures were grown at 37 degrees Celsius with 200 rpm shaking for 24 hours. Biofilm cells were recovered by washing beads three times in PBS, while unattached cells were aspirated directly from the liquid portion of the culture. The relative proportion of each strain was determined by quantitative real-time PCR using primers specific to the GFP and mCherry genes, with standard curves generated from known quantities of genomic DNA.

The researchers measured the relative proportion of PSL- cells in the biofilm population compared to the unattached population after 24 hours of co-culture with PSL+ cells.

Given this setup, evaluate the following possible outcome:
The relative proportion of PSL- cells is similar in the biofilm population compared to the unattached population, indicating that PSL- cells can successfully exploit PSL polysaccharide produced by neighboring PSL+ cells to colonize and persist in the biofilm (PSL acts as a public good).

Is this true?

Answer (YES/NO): NO